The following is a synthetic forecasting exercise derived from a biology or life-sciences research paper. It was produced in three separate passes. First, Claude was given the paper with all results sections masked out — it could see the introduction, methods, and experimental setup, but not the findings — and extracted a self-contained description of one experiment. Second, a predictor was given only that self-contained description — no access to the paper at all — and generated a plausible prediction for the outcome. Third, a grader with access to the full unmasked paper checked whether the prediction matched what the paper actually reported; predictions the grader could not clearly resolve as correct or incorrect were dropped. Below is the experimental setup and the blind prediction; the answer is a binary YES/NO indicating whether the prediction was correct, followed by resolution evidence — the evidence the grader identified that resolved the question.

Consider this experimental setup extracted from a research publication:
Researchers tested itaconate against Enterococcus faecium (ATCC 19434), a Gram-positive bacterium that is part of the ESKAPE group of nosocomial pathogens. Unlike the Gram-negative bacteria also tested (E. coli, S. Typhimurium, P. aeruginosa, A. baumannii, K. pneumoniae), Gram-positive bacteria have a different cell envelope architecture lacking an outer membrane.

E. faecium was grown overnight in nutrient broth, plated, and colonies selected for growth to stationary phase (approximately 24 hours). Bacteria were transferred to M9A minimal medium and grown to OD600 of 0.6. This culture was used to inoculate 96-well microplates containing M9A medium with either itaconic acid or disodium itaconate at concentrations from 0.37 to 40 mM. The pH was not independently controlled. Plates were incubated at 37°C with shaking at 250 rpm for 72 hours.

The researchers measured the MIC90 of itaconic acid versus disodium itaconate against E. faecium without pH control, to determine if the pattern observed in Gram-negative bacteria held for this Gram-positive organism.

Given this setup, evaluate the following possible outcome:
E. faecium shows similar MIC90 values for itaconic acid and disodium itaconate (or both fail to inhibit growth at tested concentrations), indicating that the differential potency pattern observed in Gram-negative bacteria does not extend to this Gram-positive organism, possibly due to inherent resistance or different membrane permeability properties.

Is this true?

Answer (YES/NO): NO